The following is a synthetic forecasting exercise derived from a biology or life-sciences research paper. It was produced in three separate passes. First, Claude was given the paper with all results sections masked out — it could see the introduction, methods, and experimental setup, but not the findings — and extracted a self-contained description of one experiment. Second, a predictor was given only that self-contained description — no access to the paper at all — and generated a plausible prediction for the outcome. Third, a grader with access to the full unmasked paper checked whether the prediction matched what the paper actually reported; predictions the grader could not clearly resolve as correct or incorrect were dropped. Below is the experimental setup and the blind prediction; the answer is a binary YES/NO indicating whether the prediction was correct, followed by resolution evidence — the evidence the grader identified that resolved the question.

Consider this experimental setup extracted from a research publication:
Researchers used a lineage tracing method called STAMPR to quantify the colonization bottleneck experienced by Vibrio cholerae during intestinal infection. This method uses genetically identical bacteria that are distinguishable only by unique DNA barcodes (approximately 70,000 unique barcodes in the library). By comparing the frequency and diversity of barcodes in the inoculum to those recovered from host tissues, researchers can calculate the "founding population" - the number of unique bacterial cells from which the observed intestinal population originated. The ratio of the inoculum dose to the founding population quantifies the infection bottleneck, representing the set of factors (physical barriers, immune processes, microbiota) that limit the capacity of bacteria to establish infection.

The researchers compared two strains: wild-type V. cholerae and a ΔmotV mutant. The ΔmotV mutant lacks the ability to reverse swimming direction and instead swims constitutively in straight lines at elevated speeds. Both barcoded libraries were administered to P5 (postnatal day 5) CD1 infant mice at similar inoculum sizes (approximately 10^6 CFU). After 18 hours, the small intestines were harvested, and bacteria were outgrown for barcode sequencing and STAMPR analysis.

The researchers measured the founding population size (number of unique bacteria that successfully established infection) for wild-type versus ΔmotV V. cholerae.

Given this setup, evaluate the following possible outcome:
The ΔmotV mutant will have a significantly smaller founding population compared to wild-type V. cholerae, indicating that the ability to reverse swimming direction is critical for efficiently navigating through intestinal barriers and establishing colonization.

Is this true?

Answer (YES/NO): NO